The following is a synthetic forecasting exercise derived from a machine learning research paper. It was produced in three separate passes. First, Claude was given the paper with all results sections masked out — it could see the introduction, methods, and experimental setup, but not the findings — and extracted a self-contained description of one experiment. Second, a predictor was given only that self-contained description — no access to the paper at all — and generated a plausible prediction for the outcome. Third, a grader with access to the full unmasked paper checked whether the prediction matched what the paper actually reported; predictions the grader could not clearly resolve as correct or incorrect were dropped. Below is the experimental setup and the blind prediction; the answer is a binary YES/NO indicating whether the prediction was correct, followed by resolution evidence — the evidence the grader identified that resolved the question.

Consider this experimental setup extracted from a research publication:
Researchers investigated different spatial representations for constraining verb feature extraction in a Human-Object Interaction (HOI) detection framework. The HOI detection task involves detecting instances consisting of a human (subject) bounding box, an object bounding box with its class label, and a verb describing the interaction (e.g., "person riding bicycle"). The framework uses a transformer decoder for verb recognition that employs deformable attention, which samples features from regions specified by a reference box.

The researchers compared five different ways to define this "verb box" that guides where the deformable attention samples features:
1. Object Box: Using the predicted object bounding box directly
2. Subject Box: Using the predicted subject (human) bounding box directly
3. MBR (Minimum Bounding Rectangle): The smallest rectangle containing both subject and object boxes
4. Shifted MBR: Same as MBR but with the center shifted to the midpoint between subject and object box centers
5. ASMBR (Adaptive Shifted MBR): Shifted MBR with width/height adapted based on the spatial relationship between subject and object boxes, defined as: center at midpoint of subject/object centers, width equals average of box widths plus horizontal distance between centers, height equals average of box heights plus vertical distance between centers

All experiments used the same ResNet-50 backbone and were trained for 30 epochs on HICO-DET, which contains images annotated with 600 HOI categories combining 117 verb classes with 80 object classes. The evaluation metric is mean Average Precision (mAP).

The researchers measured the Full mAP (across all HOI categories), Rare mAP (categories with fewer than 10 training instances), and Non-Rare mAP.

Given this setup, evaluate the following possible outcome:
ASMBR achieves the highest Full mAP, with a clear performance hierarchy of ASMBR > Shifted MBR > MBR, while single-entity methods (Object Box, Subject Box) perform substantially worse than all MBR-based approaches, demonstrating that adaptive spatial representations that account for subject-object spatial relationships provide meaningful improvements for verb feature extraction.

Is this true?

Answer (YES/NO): NO